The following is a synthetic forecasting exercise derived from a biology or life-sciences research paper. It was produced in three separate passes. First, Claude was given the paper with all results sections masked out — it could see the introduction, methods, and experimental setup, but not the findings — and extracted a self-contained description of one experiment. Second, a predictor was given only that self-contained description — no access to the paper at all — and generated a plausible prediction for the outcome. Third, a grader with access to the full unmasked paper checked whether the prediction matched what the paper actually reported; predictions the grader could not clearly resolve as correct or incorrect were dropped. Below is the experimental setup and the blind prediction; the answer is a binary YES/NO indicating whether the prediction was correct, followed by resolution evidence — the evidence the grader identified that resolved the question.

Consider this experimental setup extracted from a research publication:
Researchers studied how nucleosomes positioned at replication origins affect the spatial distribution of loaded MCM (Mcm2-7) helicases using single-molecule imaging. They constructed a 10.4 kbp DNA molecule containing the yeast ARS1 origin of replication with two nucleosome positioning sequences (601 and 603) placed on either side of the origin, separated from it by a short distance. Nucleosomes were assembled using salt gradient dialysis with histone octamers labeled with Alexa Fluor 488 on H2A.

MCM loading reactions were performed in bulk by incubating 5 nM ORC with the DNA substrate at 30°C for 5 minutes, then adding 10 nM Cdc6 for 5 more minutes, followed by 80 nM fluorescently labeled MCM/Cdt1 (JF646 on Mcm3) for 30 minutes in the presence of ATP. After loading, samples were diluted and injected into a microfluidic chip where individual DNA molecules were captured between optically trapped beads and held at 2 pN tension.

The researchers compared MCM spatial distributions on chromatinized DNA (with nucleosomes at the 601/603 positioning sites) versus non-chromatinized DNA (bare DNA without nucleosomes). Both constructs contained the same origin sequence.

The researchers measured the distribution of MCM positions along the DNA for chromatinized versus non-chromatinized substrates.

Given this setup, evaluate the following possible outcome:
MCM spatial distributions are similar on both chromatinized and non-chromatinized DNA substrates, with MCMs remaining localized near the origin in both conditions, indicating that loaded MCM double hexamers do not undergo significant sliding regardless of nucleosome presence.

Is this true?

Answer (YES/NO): NO